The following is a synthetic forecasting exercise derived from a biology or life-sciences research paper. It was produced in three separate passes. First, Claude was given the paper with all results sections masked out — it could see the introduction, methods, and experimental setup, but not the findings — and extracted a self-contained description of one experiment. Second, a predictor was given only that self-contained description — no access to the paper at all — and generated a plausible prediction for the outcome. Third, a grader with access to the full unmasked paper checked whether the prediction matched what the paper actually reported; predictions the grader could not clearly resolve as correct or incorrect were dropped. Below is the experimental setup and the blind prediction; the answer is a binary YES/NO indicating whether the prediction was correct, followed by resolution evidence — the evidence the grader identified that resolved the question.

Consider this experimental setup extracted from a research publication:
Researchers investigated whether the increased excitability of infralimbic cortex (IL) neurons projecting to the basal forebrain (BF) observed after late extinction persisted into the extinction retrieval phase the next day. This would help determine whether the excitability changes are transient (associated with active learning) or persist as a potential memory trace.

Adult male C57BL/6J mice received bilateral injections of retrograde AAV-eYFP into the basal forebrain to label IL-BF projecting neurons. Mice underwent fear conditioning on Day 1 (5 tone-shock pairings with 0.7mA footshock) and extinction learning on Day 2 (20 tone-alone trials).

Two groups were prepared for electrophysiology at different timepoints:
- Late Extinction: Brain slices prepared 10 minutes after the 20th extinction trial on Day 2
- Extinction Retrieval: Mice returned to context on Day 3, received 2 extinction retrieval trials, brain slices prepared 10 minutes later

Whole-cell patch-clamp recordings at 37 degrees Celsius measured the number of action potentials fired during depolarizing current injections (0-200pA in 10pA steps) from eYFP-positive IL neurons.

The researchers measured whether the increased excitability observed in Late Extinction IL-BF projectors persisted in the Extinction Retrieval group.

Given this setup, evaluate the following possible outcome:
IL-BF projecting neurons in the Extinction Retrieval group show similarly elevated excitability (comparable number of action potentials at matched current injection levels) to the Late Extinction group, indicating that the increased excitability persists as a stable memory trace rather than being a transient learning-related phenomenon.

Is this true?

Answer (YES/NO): NO